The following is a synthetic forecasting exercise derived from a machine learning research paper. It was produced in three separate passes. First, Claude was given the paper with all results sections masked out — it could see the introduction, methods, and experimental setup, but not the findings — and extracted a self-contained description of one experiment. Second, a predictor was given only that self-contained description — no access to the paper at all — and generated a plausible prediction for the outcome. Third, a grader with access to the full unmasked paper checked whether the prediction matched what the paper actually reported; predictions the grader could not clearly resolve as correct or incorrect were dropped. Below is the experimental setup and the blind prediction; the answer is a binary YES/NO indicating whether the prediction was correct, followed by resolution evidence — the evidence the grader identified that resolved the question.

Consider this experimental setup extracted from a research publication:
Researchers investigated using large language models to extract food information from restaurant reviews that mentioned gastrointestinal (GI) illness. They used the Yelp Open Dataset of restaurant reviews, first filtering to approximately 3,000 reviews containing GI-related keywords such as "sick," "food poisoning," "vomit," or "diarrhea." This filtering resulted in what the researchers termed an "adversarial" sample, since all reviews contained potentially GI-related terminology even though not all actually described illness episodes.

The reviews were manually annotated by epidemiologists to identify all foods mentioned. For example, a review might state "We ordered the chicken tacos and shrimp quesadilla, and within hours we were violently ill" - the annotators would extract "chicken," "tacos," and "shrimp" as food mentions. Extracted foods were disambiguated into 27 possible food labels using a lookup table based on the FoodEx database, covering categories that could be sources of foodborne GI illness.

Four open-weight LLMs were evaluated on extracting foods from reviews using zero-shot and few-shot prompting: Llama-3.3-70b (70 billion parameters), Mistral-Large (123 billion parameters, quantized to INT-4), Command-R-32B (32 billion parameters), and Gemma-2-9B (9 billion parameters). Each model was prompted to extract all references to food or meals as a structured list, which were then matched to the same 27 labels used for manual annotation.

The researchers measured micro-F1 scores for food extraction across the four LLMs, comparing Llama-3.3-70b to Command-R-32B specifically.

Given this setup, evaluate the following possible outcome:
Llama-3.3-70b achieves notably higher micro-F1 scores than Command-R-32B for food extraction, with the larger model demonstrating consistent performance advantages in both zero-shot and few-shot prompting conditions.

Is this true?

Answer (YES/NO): NO